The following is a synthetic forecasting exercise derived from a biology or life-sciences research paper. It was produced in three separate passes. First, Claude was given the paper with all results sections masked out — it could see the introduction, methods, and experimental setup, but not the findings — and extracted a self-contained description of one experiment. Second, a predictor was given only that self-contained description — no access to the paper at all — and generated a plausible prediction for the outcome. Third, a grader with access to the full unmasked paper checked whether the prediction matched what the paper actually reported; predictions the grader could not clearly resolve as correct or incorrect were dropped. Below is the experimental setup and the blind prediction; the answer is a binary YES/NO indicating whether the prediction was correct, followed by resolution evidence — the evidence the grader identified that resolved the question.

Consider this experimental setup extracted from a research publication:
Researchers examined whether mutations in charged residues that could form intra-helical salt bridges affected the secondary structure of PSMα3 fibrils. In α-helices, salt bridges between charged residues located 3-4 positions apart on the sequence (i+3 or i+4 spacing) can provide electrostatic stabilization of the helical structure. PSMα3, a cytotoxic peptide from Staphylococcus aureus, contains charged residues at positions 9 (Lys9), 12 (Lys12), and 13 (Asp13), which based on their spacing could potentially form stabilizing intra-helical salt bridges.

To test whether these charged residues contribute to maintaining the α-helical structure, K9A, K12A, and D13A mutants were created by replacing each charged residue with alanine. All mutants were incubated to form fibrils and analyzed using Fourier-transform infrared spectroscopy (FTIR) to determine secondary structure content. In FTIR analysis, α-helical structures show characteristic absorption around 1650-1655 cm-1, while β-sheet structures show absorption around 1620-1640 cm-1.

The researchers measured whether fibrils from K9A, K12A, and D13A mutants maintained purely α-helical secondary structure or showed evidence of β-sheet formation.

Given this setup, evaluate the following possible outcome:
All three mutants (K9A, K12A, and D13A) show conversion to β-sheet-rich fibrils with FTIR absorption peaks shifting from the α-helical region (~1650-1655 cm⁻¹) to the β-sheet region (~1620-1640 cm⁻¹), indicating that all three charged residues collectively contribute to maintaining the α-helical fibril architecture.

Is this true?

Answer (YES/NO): NO